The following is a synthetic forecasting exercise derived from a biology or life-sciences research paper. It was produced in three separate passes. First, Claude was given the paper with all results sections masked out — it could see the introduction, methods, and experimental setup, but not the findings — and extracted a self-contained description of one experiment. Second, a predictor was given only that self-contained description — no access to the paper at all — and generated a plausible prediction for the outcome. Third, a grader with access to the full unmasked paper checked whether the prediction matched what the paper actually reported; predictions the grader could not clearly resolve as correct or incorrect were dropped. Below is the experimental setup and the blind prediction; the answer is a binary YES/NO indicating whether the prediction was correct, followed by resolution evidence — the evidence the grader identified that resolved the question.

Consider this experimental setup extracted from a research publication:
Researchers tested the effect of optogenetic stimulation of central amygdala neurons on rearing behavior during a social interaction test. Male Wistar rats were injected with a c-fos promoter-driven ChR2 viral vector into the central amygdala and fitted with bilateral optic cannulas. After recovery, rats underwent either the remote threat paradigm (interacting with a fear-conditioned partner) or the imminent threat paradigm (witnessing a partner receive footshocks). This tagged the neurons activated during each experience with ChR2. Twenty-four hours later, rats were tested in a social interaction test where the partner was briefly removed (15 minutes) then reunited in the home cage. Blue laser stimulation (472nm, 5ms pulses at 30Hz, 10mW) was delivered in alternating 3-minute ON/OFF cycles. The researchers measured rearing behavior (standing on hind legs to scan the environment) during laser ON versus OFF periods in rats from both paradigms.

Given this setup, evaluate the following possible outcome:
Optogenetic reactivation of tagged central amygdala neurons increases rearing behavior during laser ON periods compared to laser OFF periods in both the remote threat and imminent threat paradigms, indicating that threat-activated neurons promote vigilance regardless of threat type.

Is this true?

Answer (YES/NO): NO